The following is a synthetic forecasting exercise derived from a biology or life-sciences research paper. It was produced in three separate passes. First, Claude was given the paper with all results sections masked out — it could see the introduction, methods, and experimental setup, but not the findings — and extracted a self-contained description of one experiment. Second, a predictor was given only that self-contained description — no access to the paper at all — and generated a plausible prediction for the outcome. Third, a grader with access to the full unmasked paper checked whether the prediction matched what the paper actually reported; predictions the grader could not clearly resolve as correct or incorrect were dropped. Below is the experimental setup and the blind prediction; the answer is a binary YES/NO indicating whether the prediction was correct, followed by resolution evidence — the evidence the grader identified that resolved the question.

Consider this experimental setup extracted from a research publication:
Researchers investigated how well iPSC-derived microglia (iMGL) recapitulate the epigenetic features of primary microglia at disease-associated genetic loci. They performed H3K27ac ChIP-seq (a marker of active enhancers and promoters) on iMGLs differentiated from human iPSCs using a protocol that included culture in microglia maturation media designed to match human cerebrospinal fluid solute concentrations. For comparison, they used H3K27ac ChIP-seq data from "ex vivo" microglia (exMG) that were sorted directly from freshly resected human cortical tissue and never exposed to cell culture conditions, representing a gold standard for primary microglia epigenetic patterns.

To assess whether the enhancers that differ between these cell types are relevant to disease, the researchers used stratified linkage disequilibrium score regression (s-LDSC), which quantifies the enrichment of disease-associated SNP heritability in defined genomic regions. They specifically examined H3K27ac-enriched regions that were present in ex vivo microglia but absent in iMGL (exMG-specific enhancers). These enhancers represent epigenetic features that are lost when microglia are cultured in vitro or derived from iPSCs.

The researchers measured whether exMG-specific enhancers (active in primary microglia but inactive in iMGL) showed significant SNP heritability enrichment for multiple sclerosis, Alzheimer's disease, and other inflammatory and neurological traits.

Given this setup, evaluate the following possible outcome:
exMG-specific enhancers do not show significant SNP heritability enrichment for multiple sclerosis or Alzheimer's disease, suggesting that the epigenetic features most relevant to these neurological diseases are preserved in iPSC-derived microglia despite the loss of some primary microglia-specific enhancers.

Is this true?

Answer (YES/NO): YES